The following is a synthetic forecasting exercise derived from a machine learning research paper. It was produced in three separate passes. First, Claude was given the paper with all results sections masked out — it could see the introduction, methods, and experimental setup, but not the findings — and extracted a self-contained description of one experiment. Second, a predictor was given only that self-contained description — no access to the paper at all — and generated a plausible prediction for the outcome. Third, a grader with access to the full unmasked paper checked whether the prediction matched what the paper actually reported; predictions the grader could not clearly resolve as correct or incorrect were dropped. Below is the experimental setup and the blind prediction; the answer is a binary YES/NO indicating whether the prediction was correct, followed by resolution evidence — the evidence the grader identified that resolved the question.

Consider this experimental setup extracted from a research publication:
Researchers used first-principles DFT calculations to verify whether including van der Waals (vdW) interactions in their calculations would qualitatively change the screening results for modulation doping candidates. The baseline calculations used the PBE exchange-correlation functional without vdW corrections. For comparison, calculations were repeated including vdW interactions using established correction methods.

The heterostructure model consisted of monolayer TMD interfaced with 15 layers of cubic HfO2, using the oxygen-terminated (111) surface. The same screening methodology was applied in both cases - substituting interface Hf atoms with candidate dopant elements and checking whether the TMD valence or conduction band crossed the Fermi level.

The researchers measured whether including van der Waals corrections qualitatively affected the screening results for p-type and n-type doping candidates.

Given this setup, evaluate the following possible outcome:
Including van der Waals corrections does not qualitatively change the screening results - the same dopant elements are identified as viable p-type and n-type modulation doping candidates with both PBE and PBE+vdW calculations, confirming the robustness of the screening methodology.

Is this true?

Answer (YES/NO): YES